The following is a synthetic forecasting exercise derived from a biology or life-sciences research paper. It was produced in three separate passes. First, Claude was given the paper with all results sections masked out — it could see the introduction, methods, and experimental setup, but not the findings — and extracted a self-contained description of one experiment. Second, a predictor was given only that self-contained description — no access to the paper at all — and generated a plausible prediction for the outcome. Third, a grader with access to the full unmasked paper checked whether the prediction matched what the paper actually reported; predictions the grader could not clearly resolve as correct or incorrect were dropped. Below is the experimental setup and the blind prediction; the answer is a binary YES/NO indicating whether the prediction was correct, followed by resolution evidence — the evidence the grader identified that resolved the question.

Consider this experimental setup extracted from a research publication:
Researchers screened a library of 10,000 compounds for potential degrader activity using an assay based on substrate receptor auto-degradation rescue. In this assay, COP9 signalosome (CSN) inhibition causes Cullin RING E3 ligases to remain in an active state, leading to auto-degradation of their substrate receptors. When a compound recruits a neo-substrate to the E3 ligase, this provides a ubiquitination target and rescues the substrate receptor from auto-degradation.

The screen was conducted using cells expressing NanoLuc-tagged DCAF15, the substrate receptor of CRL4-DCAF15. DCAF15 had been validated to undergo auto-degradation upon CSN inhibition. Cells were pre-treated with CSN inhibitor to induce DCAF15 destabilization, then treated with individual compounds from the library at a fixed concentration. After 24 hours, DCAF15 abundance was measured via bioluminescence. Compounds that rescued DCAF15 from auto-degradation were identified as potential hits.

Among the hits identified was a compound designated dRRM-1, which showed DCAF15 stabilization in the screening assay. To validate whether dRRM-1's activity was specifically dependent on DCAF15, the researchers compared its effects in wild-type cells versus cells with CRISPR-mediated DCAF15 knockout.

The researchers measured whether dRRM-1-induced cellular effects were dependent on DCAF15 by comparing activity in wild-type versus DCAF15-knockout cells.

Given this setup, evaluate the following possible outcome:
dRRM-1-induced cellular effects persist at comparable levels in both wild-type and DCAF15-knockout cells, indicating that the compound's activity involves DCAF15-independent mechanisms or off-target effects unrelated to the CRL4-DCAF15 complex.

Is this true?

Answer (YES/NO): NO